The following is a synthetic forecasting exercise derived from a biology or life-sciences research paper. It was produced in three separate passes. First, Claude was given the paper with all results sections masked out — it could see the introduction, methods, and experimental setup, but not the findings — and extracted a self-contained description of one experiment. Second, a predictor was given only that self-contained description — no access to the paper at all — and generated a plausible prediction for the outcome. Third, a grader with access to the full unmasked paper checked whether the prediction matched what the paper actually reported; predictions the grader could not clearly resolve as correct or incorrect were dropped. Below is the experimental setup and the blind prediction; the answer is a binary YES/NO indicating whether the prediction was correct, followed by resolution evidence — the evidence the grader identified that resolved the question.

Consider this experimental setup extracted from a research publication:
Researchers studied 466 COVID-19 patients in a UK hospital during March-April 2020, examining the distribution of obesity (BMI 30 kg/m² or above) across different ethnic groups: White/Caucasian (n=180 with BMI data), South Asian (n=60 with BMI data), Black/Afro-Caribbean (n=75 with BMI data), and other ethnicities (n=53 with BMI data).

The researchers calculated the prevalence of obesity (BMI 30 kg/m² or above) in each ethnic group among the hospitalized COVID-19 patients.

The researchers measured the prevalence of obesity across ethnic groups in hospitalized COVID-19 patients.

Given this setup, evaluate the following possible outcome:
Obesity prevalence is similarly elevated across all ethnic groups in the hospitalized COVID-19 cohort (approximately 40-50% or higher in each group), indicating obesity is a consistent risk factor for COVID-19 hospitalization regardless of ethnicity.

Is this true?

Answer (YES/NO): NO